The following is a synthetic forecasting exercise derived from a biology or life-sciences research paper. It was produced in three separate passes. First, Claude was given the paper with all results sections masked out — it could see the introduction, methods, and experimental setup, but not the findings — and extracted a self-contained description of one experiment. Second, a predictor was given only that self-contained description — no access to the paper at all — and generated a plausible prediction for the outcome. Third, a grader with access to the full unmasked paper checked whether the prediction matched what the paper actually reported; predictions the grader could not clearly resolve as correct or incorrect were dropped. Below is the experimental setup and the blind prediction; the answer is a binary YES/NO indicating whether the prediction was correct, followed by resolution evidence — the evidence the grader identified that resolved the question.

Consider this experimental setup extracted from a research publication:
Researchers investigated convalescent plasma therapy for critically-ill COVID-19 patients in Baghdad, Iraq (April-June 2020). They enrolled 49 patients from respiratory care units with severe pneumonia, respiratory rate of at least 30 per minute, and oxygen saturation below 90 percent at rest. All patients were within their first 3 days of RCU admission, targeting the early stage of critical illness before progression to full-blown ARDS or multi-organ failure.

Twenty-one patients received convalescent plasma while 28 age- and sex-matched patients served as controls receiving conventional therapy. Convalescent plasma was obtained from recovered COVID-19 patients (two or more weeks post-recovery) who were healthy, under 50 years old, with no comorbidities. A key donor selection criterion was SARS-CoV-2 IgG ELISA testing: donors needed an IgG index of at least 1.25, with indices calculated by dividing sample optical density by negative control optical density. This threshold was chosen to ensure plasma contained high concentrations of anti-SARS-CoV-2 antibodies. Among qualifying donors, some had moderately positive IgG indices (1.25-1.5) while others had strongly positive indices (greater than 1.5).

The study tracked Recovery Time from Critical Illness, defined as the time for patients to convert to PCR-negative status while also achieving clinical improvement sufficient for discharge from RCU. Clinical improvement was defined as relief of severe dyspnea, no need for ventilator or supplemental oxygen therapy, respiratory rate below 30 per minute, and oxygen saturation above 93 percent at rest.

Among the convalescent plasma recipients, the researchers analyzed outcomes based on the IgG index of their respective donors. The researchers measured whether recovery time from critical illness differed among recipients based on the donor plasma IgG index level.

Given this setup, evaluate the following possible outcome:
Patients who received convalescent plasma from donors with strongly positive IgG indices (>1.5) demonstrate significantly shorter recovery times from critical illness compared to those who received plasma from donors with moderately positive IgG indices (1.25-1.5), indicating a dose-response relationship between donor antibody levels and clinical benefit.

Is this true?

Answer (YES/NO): YES